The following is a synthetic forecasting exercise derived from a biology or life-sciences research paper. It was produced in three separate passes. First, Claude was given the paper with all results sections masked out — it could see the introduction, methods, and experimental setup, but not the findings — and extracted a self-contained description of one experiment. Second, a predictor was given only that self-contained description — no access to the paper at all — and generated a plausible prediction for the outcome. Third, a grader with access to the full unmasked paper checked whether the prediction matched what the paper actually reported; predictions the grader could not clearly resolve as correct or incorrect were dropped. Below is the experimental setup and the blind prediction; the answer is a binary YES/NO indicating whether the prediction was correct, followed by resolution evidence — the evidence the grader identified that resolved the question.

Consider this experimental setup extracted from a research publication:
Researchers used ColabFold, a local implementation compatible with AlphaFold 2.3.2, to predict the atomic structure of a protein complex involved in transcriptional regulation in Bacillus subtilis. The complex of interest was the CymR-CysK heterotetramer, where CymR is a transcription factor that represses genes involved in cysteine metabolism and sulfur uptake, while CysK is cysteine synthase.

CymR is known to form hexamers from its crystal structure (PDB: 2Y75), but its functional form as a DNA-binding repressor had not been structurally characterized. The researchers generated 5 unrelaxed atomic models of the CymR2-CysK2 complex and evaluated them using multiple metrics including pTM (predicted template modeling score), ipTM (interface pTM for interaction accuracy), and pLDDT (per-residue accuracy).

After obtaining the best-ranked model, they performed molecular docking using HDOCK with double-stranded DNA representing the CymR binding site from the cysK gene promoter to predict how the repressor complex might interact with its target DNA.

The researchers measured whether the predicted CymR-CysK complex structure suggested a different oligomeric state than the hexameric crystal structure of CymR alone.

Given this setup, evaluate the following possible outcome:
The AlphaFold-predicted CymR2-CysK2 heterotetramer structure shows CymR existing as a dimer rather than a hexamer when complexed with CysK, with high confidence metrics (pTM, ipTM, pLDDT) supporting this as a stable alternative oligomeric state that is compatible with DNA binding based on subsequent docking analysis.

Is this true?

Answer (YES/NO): YES